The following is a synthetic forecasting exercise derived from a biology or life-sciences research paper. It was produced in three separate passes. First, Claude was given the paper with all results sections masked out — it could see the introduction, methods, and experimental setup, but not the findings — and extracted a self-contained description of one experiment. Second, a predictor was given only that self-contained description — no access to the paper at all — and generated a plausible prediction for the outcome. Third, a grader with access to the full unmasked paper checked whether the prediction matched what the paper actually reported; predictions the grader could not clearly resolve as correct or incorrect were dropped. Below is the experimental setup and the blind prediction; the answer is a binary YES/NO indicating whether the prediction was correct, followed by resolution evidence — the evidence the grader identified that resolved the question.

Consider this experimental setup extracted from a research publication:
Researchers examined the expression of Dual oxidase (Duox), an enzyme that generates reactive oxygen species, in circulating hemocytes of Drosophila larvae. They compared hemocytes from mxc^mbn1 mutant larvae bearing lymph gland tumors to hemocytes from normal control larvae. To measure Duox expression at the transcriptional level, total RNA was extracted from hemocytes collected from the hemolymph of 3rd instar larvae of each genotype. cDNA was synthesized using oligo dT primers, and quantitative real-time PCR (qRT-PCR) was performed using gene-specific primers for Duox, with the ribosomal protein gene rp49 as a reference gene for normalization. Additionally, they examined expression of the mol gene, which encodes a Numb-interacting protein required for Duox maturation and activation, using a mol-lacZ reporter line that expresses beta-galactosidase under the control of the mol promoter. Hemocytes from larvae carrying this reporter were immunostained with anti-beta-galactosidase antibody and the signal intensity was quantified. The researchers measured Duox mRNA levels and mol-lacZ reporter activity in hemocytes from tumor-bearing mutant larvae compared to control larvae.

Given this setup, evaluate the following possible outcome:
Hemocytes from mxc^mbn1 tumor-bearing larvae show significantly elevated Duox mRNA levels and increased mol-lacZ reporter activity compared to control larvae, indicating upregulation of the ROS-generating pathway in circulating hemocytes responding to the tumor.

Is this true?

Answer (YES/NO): YES